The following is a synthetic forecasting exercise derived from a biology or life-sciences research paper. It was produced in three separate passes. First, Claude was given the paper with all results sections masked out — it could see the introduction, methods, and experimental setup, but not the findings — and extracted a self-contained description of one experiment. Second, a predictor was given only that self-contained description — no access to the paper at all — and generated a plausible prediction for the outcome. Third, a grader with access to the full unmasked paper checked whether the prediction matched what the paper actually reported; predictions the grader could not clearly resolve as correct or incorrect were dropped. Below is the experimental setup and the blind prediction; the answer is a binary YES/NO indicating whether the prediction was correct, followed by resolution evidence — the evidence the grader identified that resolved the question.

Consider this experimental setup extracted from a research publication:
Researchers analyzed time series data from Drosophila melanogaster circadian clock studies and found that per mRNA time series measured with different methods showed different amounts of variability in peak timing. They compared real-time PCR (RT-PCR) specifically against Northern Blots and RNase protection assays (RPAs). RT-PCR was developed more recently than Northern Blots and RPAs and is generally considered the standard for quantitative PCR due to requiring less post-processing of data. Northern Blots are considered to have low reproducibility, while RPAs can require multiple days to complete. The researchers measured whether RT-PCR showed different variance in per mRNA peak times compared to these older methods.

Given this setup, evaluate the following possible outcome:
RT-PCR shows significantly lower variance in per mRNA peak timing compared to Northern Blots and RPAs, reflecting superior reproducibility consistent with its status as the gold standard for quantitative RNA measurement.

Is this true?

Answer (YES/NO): NO